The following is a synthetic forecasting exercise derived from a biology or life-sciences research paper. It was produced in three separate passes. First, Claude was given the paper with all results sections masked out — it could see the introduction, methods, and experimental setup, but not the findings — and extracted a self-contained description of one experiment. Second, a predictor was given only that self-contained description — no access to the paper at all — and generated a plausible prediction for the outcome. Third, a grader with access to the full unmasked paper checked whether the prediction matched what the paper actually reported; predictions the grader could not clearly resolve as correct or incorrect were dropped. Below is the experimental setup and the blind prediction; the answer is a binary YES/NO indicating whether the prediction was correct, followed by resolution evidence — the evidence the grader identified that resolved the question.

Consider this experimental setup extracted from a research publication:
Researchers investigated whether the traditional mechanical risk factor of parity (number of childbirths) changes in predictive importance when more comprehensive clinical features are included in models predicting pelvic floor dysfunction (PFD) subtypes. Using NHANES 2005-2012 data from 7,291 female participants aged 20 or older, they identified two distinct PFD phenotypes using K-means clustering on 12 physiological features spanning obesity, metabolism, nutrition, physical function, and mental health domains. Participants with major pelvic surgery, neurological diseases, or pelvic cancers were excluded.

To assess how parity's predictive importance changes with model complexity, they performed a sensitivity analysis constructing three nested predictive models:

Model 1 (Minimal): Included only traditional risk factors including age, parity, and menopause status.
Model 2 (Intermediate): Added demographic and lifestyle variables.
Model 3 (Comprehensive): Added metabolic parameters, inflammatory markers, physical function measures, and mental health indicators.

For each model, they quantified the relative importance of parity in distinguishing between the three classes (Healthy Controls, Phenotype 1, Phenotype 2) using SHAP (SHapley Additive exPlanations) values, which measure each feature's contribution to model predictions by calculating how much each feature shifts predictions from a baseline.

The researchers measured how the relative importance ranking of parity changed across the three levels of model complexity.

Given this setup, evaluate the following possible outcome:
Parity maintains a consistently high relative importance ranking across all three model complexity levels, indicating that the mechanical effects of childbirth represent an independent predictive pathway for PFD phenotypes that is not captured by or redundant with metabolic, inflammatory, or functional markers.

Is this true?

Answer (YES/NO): NO